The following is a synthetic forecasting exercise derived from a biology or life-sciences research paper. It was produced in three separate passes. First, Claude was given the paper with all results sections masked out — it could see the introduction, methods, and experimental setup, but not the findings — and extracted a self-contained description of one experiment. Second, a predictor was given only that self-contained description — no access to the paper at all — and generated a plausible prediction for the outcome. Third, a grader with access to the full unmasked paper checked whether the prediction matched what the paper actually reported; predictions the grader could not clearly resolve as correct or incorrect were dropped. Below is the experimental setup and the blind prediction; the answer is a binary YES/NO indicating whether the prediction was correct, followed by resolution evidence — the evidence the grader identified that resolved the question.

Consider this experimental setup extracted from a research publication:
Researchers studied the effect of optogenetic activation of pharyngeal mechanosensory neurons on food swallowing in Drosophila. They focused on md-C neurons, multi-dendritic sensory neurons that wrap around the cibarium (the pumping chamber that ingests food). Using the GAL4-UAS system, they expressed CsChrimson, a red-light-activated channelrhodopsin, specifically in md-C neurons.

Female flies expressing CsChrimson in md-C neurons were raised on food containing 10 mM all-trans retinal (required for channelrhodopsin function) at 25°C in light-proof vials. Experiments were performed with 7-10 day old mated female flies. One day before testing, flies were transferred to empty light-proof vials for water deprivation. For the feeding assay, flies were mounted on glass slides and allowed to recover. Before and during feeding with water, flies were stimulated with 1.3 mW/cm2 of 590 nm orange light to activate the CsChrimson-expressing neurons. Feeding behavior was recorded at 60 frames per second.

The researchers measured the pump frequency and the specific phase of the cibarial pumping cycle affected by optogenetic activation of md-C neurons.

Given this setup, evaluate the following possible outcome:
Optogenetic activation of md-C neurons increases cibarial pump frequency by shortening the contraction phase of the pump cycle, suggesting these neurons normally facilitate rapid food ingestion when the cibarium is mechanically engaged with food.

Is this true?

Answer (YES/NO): NO